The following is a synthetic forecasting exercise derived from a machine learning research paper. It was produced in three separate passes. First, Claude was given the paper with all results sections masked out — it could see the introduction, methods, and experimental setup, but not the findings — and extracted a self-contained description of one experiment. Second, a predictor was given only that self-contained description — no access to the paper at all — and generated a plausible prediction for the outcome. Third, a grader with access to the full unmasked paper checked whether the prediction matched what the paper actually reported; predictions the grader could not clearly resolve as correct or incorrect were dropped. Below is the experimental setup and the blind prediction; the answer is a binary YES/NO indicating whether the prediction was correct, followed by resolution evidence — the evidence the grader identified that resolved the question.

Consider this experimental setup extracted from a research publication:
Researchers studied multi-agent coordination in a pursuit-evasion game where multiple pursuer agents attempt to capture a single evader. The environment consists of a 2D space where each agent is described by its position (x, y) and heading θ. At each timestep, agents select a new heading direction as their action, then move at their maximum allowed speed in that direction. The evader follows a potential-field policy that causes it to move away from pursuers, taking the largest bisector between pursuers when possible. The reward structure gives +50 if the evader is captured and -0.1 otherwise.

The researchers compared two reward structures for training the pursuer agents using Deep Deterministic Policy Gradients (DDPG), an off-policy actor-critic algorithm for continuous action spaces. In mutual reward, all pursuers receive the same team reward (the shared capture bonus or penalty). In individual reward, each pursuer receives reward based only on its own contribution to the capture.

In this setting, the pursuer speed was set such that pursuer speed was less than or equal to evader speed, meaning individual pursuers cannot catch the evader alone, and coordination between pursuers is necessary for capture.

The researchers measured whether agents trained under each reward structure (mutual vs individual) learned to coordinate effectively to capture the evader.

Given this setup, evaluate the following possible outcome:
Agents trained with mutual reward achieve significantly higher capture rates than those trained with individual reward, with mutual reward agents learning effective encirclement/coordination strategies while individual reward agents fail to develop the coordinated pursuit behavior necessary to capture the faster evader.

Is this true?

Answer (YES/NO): YES